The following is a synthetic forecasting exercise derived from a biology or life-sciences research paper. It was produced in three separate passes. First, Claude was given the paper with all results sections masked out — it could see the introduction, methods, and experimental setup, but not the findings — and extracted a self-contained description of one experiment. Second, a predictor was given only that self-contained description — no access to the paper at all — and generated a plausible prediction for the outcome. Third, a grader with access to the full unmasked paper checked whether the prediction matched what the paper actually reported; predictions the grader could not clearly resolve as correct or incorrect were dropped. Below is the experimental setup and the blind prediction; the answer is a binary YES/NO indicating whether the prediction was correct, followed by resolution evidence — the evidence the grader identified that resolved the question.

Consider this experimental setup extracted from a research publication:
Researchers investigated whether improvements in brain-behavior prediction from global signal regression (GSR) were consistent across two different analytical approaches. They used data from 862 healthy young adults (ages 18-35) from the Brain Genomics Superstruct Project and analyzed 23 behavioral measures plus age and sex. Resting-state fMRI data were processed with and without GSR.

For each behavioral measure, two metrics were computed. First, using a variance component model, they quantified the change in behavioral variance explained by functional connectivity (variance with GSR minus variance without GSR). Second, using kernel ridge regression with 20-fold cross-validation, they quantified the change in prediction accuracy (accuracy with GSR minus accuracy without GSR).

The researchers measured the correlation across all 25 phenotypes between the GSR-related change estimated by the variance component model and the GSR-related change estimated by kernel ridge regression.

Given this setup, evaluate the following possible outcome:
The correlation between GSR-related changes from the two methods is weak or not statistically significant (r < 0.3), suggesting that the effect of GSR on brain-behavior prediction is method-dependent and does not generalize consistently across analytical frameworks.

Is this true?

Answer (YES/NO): NO